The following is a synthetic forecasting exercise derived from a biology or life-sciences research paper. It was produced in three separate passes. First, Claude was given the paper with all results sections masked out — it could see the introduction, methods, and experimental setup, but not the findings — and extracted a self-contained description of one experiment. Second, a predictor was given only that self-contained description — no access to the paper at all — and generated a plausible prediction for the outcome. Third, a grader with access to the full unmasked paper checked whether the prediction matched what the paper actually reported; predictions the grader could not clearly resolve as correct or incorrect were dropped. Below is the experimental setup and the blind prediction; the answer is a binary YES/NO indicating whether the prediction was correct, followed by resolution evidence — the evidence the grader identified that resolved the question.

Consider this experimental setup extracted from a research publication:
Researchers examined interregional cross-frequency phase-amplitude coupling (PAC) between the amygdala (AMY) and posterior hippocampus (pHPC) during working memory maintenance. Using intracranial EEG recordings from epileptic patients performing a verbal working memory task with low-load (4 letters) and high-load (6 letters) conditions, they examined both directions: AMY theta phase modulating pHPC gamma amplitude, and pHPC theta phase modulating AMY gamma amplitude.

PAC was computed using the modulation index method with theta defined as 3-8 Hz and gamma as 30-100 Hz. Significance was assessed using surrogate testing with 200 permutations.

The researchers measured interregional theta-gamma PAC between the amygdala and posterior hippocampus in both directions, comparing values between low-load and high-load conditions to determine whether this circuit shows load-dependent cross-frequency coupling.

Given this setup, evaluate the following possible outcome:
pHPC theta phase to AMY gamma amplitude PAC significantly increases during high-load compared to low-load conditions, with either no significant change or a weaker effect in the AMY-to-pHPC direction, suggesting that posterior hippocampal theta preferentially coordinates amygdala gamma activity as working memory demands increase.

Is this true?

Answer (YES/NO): YES